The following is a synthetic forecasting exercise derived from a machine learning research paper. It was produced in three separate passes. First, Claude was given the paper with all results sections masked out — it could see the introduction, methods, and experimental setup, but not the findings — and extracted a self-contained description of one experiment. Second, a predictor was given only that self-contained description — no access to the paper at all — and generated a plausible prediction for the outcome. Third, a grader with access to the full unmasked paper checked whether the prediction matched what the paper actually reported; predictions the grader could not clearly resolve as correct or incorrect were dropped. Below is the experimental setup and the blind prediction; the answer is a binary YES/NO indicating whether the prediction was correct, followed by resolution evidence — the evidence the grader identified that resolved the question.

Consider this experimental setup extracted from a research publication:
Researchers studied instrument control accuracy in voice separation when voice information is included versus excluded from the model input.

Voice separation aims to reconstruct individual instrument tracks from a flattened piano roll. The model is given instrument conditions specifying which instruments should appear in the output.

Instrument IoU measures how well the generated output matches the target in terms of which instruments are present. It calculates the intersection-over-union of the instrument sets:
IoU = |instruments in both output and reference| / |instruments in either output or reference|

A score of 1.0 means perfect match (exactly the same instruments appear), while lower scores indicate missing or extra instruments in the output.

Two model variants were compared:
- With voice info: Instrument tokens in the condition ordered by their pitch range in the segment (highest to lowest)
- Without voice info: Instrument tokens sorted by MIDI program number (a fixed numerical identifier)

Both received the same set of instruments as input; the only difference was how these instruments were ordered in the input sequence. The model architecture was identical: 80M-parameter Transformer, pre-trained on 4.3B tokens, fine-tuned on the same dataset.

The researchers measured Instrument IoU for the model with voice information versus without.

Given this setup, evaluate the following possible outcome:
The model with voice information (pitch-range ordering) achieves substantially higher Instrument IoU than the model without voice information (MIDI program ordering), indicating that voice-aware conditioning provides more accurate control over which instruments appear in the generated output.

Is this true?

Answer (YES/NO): NO